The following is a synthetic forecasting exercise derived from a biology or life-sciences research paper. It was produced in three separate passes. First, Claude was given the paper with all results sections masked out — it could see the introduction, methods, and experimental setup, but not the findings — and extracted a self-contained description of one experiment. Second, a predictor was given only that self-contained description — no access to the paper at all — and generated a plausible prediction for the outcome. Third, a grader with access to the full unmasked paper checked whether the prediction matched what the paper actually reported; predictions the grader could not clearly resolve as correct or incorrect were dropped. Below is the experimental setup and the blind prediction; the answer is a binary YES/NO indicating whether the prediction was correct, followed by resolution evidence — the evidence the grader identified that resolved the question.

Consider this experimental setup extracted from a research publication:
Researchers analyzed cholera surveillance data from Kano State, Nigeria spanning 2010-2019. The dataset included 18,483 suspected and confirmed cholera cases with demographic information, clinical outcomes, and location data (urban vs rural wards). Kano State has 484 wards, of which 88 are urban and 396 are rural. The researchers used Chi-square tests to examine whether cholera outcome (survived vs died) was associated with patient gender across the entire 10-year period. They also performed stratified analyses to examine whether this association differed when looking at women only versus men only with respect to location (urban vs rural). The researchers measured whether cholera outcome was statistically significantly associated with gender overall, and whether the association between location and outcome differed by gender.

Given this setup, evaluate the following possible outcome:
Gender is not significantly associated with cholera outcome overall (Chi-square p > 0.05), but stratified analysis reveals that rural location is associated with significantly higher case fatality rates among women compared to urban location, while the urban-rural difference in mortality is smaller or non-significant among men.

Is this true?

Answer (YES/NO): NO